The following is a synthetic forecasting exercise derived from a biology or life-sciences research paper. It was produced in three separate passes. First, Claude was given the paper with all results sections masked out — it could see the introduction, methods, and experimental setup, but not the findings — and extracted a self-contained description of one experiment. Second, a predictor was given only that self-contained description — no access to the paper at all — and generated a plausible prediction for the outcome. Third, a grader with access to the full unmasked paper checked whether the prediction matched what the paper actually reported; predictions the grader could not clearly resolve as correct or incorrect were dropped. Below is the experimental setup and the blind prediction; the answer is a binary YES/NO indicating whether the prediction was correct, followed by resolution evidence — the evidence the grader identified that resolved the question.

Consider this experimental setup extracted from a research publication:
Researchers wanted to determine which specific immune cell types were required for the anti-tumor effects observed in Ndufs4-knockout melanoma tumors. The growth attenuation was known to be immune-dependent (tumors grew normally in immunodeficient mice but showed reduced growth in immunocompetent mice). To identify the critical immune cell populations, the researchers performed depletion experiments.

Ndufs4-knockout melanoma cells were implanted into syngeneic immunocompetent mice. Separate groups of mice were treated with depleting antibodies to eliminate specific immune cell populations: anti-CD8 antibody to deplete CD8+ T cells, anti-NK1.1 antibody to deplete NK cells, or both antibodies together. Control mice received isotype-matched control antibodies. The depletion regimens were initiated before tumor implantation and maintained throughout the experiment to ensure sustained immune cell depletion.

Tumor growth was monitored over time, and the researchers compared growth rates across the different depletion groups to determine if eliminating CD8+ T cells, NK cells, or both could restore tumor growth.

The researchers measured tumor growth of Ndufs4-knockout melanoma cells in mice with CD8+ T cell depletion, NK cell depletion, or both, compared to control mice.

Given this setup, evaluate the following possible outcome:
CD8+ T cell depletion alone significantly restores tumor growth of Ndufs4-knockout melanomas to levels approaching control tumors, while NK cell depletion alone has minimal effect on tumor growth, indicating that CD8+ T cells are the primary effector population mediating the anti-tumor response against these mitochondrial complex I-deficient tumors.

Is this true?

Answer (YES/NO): NO